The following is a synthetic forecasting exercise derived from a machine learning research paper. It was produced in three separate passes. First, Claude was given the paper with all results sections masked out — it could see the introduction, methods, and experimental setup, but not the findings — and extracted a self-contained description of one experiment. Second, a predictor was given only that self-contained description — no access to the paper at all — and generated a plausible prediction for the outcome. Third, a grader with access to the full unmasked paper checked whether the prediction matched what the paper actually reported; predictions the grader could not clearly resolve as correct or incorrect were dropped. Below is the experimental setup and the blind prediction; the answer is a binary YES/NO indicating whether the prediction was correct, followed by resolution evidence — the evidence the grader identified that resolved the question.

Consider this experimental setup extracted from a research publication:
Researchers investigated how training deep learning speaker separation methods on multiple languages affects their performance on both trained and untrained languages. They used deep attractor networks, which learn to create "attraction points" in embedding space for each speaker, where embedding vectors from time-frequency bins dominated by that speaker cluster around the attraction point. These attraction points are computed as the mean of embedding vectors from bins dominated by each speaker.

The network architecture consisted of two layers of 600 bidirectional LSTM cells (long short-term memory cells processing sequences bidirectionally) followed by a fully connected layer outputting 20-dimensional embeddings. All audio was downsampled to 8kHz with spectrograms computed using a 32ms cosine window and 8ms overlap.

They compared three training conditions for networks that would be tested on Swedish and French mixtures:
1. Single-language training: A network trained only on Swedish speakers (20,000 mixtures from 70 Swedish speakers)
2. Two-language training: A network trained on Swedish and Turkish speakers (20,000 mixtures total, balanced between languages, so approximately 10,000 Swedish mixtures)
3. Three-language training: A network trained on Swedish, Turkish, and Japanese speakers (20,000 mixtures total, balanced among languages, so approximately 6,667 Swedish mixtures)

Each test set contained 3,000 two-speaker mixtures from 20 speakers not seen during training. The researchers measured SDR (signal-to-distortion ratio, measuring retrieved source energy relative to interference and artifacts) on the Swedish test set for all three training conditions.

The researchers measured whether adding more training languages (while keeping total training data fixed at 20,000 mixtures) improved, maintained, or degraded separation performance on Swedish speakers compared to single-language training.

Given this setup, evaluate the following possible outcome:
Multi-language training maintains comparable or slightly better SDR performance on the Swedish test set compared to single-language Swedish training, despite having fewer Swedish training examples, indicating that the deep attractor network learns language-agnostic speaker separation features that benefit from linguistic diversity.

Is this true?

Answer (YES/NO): NO